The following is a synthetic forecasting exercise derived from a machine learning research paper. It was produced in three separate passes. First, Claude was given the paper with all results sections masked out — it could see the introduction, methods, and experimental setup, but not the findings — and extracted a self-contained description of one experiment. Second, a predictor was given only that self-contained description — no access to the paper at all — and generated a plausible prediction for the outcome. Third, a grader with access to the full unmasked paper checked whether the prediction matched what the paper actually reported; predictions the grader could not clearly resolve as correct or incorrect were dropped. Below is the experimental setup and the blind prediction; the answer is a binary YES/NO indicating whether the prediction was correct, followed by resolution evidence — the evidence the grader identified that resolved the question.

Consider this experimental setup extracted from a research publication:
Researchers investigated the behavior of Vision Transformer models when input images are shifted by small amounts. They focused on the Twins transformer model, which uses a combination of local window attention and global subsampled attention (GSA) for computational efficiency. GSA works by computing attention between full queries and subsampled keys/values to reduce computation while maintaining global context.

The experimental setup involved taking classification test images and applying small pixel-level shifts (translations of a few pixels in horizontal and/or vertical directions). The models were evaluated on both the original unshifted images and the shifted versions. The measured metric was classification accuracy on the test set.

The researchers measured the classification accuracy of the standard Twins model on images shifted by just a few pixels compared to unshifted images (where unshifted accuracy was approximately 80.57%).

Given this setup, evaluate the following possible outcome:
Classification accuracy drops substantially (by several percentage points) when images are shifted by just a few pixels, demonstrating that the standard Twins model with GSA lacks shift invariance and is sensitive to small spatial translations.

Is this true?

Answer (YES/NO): YES